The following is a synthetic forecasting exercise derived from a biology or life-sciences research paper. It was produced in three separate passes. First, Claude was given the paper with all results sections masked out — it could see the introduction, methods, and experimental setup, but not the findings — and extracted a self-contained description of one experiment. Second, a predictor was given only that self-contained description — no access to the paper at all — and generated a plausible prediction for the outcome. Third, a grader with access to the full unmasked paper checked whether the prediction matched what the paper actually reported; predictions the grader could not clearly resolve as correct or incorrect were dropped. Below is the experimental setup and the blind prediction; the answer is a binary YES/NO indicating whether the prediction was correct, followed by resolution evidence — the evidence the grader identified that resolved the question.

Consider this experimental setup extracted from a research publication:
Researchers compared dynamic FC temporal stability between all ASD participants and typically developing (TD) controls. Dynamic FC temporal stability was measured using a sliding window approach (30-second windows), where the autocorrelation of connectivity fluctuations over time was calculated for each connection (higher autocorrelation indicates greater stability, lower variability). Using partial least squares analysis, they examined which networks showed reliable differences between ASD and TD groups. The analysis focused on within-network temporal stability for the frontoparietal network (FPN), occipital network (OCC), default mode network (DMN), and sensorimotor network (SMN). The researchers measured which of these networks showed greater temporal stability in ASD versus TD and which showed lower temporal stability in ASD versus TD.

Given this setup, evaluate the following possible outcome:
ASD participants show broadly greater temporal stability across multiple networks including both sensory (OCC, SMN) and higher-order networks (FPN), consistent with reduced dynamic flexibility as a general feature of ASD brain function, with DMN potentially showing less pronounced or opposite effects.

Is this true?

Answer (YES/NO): NO